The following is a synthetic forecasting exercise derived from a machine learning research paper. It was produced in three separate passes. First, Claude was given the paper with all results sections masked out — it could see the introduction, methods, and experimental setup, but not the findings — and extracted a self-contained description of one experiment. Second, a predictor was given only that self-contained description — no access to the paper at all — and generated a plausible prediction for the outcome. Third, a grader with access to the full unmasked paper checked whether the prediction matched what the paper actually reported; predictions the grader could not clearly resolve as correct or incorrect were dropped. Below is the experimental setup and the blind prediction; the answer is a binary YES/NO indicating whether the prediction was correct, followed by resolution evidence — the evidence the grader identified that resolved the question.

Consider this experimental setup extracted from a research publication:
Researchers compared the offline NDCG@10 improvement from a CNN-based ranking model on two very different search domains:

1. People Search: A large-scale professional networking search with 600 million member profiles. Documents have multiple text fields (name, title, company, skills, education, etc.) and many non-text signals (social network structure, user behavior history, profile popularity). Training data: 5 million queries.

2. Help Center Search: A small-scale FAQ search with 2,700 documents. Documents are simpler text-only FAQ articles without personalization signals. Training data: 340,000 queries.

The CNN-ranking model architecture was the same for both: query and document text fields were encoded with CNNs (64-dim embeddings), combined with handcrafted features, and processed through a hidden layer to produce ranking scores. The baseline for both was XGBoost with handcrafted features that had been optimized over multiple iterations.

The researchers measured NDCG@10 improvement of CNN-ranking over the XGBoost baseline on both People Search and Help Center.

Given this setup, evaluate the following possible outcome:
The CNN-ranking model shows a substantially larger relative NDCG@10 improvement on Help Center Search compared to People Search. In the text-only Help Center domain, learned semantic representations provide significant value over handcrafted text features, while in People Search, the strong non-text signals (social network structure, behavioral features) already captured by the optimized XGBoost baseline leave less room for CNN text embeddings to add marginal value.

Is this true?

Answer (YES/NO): YES